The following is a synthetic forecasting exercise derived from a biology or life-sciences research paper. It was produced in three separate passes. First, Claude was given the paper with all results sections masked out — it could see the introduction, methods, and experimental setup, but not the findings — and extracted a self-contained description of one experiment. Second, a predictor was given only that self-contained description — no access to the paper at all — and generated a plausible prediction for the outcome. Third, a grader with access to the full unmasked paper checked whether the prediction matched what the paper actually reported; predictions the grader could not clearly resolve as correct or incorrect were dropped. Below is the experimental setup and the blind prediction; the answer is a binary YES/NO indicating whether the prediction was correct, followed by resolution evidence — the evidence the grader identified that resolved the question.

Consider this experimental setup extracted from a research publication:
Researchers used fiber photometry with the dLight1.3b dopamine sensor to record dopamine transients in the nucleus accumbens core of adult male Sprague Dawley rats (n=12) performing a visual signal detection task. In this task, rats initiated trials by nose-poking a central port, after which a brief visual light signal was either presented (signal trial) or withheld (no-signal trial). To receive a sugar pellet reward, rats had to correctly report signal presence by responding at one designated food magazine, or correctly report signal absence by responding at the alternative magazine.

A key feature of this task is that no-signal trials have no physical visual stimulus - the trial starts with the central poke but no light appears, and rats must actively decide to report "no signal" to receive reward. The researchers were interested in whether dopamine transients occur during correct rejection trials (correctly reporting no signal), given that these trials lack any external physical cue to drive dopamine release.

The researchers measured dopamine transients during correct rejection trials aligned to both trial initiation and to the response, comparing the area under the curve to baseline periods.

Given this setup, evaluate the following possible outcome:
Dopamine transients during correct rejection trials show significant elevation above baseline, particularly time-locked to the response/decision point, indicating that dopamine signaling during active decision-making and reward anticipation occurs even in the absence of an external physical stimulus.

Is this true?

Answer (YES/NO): YES